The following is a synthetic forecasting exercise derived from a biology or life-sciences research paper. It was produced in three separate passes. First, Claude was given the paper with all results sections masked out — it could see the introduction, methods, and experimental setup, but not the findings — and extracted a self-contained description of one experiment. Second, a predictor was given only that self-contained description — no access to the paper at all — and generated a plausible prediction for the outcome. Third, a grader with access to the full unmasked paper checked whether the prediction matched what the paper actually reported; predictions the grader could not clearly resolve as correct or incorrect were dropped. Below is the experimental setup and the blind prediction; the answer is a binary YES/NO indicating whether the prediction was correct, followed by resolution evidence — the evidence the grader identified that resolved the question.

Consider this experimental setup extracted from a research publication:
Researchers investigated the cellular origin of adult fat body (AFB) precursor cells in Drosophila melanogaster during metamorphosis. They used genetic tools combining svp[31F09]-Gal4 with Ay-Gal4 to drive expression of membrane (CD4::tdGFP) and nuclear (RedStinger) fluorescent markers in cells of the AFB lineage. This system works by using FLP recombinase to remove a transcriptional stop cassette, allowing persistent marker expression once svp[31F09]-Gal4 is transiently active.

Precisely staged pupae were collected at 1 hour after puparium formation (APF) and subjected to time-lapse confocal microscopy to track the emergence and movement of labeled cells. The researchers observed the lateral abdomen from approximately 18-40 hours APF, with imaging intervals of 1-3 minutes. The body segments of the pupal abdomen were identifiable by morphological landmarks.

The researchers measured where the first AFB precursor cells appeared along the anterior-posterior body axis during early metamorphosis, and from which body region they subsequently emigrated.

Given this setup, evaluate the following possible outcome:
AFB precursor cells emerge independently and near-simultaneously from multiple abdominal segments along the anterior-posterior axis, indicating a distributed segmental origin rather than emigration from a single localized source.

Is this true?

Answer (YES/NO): NO